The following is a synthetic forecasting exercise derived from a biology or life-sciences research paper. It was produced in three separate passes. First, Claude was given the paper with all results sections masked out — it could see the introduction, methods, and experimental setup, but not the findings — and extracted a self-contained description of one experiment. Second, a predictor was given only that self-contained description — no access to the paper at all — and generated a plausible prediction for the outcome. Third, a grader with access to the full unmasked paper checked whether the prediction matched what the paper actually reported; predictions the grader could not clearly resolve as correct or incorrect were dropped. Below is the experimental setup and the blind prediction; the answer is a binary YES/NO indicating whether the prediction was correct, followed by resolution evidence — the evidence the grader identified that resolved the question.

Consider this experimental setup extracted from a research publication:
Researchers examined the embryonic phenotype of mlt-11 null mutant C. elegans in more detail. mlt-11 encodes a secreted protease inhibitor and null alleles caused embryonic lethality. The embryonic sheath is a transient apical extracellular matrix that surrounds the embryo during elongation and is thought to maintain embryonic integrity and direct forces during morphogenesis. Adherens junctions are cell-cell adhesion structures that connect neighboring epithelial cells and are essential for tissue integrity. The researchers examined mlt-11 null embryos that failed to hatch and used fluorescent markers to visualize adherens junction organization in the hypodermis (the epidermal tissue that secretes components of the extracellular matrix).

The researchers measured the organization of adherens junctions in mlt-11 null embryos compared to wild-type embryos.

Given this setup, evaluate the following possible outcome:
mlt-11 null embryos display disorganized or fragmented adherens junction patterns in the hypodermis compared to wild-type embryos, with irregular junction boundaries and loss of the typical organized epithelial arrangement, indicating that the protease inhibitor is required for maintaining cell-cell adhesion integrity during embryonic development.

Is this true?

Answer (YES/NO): YES